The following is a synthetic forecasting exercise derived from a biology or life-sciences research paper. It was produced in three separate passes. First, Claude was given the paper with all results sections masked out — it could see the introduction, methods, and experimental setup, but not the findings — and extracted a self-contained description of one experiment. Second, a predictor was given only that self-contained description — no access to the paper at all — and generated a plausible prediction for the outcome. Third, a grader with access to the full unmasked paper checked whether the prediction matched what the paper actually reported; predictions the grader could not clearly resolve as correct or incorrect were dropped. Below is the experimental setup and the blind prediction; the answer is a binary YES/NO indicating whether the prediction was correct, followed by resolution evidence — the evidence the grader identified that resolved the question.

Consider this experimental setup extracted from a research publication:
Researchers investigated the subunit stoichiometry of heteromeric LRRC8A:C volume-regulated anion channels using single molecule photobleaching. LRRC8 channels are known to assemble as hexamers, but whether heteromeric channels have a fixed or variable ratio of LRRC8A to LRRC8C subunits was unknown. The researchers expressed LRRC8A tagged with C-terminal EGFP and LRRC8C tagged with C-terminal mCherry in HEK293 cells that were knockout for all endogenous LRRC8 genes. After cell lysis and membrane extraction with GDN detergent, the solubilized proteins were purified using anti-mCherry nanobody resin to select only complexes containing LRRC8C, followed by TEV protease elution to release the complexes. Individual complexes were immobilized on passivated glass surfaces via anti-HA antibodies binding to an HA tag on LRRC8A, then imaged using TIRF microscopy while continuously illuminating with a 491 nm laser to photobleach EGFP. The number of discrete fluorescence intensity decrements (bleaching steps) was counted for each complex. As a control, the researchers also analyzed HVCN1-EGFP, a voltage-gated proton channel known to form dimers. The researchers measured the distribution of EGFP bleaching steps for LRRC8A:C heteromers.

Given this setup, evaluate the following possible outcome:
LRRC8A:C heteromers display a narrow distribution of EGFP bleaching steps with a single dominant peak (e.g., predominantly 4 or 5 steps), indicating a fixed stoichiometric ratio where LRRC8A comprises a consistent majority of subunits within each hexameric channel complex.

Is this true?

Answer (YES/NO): NO